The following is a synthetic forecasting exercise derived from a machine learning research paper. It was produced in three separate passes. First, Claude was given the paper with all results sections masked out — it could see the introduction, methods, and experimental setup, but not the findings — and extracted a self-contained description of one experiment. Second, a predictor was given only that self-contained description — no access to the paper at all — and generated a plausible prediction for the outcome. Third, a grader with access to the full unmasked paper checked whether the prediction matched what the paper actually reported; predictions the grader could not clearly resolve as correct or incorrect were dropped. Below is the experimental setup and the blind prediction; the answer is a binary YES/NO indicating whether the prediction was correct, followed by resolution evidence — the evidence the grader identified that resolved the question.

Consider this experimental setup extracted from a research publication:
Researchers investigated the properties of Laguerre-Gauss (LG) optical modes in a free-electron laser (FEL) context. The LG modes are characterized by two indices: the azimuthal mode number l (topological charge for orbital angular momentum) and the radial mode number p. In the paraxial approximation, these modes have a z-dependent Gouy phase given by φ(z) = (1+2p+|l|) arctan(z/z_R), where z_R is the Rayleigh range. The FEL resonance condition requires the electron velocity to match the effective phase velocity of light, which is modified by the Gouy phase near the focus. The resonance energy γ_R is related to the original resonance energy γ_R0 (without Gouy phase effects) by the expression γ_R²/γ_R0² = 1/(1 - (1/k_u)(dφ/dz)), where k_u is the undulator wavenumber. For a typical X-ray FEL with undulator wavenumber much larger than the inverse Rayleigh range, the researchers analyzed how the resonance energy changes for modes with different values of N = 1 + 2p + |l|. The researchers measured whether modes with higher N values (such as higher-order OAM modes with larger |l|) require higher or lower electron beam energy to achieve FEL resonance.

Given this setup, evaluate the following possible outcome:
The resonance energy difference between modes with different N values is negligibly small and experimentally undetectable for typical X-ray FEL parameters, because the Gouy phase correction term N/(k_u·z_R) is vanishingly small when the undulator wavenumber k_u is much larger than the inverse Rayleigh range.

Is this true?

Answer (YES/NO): NO